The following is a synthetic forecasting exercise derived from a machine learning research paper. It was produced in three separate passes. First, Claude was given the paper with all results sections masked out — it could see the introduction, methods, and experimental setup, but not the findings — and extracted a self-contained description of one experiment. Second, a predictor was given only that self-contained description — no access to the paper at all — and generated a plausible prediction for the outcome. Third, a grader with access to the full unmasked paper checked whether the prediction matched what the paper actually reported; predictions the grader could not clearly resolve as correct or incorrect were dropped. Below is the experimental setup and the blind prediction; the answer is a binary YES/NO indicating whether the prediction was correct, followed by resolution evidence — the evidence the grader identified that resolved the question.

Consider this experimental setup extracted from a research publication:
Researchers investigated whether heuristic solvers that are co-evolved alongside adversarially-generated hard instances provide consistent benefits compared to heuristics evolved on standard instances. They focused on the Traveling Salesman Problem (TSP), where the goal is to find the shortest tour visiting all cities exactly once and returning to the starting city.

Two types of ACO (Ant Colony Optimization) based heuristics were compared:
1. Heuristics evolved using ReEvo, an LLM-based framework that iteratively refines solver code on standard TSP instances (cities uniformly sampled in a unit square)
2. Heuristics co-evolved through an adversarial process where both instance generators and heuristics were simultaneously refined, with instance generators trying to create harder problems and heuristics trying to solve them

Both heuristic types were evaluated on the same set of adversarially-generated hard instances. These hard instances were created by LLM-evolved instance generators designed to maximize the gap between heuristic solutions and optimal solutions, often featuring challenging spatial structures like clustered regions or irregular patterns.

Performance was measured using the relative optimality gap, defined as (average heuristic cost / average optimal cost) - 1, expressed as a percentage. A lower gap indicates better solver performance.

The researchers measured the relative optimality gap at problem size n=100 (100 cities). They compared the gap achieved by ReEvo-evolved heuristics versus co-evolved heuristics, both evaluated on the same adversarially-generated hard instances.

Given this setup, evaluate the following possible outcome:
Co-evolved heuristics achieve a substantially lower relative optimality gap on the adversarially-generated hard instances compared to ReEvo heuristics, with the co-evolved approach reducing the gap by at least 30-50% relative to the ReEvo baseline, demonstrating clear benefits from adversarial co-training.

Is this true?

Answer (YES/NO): NO